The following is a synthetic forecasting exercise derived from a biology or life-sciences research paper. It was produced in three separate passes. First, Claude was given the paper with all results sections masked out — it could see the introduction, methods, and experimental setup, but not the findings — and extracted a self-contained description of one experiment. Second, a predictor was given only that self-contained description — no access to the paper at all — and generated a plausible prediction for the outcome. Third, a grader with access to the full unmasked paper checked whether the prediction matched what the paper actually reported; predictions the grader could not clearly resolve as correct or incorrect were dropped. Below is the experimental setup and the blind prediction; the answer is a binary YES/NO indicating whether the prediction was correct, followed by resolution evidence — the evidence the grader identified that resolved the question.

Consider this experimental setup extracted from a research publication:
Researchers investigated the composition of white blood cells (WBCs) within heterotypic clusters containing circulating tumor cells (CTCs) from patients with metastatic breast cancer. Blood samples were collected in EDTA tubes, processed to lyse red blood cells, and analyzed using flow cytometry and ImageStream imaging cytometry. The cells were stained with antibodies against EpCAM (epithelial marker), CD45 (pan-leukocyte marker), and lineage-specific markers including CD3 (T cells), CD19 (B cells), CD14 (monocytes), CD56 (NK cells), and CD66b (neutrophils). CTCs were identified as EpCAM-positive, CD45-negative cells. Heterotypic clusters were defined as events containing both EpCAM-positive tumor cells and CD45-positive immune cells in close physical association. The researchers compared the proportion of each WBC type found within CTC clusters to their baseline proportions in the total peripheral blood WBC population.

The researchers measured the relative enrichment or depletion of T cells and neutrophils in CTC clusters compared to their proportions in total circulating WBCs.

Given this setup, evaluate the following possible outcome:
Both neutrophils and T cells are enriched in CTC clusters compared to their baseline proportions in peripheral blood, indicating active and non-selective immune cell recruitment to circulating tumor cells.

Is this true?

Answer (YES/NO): NO